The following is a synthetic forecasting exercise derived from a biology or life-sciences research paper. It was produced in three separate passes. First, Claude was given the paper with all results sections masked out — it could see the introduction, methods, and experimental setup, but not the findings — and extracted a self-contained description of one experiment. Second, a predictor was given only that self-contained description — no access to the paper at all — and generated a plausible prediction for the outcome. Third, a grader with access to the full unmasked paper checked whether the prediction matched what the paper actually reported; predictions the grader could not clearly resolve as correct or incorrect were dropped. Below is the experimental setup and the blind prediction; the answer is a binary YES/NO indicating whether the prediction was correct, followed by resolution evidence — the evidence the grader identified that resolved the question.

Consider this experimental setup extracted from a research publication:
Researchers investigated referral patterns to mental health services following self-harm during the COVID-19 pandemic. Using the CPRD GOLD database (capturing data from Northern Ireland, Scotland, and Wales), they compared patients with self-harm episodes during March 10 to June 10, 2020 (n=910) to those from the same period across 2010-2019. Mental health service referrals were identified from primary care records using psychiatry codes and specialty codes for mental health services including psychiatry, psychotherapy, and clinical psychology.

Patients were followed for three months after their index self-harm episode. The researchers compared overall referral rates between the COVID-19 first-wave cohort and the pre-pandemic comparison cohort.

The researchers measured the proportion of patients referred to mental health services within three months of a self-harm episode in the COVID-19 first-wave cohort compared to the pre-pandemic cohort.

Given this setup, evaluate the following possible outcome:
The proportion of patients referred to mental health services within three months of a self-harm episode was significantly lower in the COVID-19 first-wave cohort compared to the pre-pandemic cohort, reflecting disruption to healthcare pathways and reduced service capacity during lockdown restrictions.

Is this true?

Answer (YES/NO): YES